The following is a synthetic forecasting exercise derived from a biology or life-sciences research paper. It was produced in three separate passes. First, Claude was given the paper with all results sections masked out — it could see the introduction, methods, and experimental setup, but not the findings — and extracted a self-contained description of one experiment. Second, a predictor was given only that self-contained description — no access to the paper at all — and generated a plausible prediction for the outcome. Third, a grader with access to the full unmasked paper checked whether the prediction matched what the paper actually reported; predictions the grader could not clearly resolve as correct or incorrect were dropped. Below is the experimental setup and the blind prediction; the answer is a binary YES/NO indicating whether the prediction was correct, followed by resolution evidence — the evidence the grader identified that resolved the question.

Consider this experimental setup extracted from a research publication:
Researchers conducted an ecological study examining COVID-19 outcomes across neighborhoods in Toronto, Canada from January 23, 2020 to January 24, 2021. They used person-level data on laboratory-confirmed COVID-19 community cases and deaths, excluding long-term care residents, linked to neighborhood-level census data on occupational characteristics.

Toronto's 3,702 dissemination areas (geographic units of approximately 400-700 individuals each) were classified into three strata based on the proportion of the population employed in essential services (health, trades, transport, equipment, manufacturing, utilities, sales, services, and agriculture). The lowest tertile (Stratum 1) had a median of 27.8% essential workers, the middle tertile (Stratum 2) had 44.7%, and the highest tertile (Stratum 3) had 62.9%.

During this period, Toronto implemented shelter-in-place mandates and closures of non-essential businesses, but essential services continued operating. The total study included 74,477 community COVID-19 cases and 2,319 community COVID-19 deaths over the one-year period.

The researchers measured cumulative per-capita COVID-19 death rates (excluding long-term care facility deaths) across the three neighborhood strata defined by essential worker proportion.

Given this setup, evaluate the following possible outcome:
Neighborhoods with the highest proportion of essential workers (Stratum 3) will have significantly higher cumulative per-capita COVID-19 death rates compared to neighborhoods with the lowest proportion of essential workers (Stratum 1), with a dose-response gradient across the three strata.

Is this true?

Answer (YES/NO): YES